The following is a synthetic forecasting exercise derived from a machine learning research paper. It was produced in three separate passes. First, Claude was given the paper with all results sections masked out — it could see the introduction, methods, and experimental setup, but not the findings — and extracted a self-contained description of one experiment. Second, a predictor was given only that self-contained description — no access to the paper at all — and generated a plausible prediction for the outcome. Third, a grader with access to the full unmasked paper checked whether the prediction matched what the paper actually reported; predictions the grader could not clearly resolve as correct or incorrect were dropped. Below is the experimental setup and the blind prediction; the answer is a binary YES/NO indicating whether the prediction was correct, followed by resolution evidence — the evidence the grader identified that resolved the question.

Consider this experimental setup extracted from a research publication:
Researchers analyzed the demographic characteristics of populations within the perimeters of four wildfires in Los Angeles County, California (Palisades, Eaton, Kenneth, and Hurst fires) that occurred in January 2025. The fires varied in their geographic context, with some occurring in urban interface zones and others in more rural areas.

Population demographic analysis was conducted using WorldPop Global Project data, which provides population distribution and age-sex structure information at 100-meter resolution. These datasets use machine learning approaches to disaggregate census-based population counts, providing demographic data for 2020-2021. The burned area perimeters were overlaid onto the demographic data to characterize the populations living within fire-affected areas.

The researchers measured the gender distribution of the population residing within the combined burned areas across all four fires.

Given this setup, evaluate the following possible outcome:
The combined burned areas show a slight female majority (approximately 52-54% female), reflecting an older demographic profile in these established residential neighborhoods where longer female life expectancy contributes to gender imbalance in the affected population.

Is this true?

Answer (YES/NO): NO